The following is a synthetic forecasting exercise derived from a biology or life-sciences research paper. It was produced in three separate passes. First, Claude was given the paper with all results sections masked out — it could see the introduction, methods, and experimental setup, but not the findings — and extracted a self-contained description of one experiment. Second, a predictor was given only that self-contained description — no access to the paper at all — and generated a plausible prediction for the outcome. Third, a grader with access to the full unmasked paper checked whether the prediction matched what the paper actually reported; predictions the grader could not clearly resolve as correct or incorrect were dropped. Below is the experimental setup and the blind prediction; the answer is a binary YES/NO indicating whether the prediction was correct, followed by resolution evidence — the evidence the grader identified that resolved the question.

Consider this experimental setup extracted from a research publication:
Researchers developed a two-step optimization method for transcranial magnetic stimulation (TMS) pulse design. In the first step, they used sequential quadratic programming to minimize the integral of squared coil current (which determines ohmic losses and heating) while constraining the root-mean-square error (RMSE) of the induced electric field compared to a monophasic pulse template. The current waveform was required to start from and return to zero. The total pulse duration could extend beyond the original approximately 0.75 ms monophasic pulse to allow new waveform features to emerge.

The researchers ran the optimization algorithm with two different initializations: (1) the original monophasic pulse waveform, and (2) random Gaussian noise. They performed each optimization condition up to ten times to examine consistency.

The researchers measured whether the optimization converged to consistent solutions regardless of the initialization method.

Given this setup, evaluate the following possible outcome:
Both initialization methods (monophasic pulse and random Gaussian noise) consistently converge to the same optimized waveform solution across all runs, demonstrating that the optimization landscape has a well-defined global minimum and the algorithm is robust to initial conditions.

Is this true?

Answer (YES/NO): YES